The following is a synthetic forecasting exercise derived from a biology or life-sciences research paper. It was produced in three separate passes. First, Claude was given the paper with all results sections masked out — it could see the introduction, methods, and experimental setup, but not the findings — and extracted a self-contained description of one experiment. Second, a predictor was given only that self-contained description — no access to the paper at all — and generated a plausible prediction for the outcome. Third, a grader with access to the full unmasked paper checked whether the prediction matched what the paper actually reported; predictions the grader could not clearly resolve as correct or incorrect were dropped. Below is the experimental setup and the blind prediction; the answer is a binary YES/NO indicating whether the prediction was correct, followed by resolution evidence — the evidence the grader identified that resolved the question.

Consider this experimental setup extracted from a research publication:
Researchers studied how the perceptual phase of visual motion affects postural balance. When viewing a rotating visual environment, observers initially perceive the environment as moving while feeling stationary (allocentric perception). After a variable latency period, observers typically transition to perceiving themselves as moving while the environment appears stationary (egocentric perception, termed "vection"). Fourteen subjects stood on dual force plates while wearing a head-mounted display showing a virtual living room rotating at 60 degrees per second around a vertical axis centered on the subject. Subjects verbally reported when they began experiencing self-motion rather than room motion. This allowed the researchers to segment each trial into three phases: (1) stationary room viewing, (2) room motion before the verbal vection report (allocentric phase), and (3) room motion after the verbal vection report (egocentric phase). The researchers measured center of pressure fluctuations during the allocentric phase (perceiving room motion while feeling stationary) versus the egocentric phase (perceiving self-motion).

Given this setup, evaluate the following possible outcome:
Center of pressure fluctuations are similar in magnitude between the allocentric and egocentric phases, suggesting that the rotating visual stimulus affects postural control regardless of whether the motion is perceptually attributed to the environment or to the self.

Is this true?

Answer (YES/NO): NO